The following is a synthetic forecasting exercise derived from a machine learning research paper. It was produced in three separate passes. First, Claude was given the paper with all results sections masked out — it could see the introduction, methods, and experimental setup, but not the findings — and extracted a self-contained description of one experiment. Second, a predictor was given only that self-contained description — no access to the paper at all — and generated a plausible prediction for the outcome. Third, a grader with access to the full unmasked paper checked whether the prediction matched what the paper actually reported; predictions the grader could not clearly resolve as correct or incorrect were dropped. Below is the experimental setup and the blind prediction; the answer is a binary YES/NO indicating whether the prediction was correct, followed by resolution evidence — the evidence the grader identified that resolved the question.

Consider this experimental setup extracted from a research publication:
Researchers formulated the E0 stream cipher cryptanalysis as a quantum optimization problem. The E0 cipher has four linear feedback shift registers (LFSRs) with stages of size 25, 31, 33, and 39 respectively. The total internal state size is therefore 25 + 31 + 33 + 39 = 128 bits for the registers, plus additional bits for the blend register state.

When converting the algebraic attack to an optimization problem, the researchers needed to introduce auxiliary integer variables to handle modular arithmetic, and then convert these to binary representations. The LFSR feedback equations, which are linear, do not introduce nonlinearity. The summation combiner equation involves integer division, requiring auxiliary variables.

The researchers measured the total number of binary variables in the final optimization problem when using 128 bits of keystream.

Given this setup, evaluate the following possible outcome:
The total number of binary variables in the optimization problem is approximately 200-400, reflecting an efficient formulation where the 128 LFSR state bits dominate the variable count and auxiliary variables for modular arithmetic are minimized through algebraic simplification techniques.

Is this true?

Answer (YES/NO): NO